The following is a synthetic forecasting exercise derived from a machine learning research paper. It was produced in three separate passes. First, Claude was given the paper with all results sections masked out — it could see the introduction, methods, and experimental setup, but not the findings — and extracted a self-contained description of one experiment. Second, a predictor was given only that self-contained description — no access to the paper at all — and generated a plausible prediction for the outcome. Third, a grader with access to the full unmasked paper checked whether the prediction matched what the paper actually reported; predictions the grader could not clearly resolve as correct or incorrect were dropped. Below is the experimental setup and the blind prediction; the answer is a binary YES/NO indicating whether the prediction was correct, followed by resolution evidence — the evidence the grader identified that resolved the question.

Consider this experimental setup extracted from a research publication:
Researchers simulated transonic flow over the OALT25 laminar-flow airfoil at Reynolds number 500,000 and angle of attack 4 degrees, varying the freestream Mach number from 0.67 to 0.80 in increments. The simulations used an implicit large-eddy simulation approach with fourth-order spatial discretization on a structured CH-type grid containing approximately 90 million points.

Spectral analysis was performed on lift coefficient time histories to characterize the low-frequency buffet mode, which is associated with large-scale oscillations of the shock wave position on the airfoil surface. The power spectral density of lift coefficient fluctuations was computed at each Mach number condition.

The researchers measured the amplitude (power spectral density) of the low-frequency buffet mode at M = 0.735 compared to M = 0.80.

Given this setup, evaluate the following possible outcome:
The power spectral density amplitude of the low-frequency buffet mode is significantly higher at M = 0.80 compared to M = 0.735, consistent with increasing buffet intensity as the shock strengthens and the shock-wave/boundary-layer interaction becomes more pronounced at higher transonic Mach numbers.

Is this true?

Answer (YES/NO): NO